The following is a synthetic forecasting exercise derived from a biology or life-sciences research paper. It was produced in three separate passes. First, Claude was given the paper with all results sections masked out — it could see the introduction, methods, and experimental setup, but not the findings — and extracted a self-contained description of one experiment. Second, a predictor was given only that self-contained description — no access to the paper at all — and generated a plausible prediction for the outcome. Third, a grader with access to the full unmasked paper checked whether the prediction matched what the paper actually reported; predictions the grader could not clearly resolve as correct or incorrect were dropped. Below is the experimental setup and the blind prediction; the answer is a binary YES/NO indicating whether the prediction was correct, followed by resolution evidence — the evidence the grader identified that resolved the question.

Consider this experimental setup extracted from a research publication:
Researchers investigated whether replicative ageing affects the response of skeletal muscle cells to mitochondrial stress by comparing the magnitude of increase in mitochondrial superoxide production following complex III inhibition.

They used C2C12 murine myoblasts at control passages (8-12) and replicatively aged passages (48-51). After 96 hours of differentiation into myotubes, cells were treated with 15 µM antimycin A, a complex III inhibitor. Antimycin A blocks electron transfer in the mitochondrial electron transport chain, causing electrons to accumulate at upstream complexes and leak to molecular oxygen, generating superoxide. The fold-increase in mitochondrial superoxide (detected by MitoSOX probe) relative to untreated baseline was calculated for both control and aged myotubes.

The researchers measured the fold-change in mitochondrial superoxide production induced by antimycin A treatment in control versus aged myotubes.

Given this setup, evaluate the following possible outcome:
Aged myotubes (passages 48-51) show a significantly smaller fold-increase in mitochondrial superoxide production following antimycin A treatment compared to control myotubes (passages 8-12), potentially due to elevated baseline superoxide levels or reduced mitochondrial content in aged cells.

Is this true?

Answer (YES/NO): YES